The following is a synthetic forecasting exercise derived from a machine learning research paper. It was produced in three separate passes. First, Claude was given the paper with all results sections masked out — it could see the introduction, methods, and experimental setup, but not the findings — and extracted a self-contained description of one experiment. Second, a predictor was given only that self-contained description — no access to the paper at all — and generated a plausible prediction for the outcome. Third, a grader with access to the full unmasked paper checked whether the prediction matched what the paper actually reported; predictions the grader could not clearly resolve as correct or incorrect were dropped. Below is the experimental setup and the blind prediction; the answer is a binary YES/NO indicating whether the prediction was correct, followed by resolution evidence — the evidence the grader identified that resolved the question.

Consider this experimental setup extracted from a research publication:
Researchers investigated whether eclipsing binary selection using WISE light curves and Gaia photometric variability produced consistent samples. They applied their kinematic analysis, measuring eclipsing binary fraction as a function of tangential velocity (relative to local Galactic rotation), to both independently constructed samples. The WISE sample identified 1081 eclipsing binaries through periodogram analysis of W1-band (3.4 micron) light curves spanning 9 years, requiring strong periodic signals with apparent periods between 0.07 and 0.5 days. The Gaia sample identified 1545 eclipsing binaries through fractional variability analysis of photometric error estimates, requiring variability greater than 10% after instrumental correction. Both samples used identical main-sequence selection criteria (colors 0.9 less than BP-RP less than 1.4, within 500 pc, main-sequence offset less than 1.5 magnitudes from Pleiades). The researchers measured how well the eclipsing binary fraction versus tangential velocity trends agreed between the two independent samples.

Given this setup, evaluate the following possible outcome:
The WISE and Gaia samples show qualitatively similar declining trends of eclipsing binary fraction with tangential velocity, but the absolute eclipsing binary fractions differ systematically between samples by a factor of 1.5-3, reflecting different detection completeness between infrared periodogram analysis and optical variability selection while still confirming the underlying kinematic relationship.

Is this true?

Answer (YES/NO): NO